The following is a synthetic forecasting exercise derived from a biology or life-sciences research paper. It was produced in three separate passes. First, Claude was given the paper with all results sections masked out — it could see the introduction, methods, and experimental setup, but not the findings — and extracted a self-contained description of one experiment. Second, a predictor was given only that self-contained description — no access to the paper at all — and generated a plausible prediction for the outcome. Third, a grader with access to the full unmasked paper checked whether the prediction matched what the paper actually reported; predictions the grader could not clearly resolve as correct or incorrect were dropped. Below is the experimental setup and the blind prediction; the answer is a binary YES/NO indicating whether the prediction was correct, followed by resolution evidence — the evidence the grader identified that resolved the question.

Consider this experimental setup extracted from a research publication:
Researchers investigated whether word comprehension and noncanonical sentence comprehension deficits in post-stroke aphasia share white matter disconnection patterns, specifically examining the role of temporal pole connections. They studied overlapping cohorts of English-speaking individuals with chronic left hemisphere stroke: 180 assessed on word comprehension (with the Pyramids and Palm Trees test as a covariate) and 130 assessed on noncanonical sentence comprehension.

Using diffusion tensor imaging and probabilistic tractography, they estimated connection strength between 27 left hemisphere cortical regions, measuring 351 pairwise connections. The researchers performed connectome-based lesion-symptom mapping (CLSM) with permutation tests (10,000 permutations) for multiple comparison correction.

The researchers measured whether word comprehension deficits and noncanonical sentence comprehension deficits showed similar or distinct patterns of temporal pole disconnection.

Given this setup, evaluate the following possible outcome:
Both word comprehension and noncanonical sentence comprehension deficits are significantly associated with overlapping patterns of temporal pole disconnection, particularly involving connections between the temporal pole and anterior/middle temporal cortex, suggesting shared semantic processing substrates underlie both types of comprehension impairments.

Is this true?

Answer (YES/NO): NO